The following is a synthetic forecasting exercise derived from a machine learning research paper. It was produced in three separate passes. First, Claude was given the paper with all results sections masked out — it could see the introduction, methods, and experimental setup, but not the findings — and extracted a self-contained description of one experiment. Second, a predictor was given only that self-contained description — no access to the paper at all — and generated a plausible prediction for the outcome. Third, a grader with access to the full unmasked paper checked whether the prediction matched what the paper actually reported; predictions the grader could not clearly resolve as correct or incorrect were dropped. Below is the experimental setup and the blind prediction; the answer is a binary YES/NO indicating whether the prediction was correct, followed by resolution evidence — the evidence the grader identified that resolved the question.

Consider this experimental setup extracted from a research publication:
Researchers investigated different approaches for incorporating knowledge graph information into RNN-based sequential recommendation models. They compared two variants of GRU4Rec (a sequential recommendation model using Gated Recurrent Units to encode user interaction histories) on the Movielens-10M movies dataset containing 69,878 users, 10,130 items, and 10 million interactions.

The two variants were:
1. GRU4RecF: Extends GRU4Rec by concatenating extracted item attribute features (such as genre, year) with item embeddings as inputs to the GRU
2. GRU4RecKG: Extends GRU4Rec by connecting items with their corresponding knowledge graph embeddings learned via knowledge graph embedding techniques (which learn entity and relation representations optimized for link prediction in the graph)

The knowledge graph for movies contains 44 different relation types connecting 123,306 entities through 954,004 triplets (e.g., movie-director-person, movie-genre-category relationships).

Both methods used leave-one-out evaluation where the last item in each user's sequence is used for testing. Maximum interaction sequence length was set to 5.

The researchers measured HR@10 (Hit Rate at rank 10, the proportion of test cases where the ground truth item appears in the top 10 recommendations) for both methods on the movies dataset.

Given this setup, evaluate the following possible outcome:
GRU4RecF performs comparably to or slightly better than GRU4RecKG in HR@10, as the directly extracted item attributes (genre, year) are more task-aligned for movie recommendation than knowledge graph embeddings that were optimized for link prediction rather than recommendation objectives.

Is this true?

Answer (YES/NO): NO